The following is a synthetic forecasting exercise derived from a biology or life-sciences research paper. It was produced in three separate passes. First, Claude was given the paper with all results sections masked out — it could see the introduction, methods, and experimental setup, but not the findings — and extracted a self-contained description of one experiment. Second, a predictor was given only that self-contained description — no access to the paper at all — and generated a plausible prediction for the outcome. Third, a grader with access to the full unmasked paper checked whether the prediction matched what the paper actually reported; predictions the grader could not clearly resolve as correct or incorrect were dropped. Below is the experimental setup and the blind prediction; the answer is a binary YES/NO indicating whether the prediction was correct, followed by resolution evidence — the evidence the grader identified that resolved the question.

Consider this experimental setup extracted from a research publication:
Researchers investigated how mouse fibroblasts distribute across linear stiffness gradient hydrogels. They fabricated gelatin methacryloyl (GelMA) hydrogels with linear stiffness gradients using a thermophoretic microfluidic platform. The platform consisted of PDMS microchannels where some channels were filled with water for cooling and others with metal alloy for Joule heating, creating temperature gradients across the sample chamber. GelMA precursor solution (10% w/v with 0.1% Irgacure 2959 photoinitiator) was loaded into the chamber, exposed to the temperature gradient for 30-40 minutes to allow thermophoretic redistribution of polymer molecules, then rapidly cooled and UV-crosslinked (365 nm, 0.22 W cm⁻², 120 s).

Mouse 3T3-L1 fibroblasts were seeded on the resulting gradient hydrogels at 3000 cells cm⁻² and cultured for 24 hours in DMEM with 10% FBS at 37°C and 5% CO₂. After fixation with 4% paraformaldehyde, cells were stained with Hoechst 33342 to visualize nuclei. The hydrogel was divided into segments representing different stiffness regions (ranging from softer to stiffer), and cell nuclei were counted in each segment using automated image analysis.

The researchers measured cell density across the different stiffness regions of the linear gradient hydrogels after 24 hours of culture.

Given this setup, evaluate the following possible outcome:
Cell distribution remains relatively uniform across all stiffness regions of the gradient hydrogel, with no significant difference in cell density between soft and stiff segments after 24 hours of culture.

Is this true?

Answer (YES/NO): NO